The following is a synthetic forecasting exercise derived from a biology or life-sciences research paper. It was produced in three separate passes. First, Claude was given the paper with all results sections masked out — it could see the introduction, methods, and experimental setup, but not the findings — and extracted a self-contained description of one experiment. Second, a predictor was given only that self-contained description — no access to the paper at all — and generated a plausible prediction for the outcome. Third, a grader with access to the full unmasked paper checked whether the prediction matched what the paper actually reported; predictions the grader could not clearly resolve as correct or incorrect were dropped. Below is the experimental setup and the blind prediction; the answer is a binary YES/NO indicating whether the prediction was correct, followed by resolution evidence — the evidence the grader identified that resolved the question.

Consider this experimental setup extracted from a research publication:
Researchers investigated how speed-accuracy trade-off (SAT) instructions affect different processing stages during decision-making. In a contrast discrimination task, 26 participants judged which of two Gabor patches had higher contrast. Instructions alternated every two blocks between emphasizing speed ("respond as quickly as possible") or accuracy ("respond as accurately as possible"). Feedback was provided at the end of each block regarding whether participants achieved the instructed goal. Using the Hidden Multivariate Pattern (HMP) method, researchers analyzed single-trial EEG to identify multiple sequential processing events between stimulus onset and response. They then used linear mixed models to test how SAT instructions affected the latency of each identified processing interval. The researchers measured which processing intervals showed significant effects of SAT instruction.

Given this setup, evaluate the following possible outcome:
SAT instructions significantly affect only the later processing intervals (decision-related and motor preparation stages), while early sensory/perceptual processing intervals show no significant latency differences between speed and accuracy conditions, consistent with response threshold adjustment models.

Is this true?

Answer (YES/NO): NO